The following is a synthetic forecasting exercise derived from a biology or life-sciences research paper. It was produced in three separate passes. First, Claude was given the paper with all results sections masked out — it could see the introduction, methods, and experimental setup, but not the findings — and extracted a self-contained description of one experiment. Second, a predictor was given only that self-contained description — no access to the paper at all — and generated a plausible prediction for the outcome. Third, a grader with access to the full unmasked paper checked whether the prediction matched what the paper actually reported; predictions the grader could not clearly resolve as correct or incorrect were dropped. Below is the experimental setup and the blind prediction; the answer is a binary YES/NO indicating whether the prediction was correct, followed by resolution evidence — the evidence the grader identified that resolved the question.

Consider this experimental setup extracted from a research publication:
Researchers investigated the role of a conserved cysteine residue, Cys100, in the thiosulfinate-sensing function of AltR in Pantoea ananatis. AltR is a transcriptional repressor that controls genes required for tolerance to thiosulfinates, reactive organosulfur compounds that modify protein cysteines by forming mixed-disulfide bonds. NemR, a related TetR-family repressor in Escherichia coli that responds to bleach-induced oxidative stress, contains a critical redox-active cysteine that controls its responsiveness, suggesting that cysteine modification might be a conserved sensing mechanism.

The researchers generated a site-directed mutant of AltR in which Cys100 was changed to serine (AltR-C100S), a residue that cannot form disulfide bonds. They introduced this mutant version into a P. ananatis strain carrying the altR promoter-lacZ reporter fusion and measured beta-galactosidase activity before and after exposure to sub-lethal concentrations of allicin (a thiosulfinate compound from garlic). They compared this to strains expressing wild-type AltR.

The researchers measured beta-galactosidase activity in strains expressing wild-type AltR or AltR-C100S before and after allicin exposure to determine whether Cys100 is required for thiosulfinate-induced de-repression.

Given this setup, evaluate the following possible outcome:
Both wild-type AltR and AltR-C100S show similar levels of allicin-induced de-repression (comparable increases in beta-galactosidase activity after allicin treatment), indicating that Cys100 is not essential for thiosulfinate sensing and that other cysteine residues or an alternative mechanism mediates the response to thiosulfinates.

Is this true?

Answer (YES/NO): NO